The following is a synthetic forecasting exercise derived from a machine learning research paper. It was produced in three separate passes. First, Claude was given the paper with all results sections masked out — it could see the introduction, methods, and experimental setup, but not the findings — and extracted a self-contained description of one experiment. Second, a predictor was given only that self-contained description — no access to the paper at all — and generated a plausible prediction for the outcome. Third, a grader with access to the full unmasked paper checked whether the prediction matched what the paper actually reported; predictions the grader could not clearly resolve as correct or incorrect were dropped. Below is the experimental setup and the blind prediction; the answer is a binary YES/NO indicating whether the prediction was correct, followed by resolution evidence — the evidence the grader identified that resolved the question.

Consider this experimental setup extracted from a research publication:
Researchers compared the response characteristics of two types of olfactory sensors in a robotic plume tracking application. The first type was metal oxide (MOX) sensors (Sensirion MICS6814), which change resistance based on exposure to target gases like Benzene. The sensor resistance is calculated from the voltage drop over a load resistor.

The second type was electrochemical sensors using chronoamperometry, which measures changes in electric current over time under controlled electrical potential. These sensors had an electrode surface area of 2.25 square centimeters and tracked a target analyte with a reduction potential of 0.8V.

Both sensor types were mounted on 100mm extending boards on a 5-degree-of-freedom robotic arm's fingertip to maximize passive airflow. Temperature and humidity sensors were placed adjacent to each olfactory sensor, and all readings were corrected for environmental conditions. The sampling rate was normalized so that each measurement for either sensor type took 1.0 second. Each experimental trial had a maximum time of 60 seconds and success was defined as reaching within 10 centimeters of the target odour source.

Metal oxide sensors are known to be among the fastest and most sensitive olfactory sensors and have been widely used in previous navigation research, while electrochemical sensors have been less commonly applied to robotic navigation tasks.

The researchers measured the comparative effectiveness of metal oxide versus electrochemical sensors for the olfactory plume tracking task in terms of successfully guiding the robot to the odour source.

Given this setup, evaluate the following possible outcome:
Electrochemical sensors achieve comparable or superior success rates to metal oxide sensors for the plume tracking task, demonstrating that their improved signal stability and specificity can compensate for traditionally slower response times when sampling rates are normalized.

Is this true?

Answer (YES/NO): NO